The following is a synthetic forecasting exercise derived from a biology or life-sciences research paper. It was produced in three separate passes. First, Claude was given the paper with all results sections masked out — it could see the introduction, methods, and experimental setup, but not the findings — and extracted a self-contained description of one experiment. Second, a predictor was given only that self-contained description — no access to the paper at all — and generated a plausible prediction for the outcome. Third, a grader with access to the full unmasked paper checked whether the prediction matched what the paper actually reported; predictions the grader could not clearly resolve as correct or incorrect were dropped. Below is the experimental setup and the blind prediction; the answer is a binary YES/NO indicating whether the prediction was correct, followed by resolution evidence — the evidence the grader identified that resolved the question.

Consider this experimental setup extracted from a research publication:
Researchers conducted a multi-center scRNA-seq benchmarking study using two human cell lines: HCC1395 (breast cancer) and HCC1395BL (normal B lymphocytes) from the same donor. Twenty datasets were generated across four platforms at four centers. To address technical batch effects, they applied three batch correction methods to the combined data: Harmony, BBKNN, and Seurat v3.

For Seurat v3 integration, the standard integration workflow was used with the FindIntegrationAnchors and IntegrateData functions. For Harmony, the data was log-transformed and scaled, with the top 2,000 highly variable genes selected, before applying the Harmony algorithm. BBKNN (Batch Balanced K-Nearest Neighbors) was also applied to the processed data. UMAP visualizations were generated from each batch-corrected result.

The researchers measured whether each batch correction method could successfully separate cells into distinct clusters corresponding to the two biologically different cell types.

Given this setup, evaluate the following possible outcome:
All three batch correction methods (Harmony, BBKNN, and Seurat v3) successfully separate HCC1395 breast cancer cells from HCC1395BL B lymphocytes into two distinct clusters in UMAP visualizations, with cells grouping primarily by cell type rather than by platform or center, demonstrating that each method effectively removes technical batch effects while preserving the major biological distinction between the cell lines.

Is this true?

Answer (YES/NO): NO